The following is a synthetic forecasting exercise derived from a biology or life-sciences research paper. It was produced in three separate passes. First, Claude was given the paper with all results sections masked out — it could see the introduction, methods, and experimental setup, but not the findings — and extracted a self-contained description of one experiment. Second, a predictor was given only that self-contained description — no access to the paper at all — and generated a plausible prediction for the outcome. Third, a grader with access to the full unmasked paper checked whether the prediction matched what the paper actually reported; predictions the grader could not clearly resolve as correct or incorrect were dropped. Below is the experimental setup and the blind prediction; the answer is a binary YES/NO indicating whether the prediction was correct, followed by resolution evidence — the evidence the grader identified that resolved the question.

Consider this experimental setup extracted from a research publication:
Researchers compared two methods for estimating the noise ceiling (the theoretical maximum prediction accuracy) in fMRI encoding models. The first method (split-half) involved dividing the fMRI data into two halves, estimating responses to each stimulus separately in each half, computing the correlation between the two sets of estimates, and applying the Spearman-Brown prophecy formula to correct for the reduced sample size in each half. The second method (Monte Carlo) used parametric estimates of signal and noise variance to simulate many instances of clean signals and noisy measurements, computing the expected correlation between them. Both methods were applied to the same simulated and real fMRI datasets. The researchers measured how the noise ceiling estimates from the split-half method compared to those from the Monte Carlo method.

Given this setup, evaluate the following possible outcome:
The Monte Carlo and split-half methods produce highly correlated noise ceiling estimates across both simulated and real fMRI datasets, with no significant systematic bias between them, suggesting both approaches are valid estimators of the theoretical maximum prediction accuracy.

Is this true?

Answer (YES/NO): NO